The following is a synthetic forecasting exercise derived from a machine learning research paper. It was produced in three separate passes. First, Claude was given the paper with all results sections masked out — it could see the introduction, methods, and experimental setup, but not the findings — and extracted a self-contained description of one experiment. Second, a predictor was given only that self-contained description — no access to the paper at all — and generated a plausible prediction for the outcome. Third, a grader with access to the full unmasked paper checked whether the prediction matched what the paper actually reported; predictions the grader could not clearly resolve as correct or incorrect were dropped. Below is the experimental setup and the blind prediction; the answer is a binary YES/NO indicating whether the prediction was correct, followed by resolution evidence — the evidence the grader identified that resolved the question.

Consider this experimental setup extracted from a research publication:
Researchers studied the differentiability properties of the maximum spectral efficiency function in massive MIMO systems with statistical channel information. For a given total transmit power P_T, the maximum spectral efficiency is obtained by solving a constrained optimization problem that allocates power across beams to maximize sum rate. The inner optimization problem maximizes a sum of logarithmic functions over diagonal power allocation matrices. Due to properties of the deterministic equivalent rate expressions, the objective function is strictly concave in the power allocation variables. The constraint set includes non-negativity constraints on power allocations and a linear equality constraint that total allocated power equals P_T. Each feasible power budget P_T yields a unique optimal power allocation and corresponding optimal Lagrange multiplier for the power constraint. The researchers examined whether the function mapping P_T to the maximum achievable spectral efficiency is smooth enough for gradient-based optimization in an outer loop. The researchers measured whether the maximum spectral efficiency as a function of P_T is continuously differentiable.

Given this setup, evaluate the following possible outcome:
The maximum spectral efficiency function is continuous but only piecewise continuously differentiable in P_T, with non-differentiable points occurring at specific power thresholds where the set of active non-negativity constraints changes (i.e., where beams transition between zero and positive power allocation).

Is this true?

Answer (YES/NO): NO